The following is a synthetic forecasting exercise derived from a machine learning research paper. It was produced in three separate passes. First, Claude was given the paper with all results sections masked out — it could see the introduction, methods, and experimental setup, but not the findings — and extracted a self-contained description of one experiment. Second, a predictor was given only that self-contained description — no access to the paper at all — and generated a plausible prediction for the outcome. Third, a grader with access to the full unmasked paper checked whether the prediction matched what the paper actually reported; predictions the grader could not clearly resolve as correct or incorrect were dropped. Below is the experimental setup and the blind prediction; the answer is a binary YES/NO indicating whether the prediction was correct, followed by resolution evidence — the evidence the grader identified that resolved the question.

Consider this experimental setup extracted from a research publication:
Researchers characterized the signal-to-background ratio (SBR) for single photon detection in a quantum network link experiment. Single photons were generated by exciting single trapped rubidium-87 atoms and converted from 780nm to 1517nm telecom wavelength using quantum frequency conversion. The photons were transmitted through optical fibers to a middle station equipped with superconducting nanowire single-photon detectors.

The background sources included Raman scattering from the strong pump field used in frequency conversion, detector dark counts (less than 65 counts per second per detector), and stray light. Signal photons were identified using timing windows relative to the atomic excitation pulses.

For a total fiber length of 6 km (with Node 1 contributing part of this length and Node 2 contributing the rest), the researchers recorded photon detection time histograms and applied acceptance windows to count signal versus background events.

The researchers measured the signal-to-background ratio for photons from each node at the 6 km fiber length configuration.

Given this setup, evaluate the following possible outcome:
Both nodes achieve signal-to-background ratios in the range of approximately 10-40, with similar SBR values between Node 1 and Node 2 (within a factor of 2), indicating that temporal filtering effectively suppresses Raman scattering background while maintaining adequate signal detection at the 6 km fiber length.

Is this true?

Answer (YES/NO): NO